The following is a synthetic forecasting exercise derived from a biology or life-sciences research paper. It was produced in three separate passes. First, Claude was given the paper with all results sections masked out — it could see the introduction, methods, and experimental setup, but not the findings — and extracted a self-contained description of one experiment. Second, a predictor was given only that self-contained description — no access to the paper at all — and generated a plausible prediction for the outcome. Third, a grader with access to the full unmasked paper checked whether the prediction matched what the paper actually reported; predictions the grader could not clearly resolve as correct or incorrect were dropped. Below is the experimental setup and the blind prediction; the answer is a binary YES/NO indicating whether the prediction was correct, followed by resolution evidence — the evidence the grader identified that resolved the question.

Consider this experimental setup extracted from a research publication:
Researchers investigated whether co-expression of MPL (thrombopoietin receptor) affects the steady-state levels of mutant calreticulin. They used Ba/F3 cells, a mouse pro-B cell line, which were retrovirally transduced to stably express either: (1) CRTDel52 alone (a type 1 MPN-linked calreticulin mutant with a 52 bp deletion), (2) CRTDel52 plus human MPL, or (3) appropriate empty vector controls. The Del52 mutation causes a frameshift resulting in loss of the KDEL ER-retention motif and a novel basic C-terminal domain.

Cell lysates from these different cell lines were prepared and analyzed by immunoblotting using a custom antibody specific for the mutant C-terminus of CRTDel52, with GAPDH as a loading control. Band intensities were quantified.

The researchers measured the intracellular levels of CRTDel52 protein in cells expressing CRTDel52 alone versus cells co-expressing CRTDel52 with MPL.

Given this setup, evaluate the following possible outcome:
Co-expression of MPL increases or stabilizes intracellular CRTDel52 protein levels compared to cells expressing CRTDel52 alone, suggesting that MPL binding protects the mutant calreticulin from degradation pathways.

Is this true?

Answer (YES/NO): NO